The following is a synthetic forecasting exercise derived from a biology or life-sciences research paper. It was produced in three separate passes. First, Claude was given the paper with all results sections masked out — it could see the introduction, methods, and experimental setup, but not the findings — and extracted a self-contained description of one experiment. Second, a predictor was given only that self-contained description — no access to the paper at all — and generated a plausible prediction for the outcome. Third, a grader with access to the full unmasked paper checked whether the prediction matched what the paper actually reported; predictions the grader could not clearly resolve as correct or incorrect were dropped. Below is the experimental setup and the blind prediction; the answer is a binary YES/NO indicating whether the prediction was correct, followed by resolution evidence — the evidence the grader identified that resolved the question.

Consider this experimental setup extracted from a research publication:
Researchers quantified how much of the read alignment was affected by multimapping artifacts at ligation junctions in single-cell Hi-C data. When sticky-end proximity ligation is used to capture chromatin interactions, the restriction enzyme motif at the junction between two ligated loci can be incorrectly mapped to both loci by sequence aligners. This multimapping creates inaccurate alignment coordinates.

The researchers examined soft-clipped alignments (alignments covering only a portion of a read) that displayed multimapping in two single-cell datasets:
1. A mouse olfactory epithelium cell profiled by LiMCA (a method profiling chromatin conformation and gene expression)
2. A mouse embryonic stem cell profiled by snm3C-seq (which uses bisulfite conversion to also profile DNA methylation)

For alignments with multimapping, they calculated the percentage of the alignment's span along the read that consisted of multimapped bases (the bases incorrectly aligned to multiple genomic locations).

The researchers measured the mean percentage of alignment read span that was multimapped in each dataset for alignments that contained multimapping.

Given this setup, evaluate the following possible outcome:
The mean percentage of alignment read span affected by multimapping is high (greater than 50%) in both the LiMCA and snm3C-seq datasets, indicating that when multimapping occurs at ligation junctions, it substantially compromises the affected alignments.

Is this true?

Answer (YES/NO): NO